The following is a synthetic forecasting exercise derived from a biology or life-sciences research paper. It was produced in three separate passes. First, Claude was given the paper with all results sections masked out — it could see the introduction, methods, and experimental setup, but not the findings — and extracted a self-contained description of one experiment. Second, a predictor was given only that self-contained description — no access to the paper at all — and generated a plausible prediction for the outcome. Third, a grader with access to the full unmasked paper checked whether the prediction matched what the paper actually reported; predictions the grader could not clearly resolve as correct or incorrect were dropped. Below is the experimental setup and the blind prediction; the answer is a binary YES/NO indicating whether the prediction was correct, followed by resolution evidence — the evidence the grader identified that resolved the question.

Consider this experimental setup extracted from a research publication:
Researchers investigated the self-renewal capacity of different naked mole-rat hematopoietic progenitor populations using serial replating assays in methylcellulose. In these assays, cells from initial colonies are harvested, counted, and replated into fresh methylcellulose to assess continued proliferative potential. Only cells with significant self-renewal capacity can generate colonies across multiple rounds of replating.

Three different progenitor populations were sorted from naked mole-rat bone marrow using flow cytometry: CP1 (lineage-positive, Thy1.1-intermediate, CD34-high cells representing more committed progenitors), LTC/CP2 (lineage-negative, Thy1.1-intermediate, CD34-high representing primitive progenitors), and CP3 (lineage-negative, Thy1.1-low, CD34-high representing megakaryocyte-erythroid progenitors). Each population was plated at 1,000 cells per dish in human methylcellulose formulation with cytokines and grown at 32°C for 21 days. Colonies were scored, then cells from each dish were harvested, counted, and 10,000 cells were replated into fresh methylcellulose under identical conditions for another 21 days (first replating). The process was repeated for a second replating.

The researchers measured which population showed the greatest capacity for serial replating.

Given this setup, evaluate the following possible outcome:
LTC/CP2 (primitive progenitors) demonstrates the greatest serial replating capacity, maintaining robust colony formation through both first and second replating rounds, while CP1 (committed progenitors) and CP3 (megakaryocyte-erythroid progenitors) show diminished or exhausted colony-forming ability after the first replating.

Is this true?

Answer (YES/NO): NO